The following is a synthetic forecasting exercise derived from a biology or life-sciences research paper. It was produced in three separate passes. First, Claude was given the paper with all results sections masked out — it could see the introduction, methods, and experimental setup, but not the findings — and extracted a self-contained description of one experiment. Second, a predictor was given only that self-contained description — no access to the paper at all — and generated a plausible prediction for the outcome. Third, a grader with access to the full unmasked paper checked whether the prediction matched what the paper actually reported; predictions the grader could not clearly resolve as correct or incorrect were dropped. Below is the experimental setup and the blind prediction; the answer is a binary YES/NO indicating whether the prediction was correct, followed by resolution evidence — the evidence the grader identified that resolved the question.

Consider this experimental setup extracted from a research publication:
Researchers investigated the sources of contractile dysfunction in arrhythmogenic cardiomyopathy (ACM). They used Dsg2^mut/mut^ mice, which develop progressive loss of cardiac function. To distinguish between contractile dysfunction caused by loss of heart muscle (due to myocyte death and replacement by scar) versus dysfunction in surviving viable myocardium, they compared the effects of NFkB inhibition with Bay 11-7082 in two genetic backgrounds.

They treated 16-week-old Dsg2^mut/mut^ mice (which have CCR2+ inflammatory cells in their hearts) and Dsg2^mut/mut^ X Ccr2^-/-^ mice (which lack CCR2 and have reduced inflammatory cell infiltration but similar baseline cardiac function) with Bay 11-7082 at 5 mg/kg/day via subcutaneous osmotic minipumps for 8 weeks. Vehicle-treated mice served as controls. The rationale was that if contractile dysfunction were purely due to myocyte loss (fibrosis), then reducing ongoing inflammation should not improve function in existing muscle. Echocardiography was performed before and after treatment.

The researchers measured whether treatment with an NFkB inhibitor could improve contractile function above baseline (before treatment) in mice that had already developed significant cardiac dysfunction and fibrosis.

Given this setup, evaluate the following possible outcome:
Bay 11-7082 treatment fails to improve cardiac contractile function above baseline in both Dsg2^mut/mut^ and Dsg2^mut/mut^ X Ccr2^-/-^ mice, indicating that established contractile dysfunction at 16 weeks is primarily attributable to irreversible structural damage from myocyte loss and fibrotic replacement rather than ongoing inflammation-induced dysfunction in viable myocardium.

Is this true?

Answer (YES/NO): NO